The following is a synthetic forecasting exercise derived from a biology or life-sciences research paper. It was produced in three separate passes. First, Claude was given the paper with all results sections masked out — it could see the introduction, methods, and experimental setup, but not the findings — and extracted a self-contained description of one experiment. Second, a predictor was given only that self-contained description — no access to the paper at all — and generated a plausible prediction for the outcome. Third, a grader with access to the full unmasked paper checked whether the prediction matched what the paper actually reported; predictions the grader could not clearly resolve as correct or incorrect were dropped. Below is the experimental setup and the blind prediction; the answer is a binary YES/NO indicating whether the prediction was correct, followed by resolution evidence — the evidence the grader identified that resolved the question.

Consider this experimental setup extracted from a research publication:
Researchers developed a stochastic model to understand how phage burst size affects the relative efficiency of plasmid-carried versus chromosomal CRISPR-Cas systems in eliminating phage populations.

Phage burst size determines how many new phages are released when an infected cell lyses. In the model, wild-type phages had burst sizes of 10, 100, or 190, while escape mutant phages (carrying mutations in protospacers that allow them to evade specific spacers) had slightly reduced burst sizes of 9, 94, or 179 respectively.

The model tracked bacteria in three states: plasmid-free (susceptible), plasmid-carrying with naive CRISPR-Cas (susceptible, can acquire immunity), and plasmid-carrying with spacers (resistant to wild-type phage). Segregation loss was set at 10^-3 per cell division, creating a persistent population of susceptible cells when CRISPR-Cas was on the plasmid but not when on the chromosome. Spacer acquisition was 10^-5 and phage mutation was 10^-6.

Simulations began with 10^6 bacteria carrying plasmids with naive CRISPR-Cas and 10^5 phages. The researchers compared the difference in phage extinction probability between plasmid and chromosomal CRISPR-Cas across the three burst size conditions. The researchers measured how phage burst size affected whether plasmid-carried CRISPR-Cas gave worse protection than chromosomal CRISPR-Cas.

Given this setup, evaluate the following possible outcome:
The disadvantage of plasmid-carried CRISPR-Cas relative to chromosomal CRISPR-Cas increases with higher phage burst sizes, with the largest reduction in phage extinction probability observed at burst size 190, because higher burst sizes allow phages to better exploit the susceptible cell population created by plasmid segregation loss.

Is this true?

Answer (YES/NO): YES